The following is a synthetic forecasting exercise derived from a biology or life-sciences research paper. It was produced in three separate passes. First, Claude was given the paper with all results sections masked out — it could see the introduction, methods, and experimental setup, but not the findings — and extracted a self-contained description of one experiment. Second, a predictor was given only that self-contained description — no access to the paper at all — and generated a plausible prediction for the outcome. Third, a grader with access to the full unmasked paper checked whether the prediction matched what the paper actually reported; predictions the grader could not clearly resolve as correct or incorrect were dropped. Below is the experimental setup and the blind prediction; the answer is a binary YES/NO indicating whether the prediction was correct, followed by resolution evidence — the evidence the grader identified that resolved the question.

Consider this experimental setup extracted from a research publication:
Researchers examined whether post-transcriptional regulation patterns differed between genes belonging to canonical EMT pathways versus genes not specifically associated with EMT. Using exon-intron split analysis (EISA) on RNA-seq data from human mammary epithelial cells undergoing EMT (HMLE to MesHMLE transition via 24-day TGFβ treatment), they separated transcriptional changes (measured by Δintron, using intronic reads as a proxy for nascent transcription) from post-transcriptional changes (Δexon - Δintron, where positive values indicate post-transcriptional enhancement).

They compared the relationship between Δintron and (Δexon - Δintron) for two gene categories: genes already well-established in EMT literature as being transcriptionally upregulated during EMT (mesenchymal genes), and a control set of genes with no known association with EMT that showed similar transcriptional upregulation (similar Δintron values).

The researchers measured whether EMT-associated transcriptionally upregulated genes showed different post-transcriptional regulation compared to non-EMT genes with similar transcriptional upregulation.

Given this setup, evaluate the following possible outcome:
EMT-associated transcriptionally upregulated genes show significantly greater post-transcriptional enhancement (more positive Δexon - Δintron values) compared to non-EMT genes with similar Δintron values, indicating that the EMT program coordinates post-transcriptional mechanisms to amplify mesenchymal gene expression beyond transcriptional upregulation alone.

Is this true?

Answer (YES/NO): YES